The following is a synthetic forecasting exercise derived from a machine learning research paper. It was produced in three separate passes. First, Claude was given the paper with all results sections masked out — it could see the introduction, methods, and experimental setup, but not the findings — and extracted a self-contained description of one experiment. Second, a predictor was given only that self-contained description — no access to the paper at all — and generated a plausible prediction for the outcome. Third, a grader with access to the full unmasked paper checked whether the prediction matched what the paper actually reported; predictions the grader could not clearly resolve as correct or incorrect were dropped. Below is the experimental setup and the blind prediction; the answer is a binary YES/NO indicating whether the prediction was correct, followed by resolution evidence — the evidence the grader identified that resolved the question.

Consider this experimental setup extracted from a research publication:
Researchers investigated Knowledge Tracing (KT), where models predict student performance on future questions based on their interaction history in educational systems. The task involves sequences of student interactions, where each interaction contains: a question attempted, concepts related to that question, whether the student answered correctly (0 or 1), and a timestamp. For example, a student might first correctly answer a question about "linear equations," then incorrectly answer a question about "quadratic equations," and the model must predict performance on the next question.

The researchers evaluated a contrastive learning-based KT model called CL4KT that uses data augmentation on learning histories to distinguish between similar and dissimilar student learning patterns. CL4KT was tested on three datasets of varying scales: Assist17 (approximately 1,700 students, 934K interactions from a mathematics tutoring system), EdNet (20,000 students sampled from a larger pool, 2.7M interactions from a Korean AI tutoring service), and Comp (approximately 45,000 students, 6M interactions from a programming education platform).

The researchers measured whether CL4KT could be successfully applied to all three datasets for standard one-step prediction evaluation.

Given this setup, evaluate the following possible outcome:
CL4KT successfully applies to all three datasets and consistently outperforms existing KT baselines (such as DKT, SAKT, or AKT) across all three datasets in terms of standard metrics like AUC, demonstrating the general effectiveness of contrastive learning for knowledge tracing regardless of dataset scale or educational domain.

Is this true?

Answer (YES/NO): NO